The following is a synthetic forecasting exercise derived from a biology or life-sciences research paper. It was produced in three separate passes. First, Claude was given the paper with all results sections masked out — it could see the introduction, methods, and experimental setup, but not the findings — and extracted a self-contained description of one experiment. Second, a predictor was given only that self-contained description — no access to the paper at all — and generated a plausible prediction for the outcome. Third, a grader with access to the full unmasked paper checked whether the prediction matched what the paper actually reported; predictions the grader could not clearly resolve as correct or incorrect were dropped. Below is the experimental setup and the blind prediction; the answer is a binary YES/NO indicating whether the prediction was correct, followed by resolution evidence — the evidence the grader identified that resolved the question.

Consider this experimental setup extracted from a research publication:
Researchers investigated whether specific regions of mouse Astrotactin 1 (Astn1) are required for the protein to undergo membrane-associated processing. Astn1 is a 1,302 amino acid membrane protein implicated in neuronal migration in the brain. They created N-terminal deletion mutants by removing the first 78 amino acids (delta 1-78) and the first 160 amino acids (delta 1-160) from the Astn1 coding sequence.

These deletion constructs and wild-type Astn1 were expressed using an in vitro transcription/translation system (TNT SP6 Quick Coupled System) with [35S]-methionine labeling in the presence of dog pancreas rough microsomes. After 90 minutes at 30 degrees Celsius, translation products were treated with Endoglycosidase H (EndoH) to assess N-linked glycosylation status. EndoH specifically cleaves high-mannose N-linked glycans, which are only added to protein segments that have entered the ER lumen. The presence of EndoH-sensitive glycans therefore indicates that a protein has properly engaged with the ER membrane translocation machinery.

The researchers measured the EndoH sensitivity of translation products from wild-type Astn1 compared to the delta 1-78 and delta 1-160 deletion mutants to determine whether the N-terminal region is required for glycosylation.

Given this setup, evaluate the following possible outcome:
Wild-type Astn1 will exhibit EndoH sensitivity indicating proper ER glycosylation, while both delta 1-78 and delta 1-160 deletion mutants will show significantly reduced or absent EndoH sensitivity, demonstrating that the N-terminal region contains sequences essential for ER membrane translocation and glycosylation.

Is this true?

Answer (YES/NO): NO